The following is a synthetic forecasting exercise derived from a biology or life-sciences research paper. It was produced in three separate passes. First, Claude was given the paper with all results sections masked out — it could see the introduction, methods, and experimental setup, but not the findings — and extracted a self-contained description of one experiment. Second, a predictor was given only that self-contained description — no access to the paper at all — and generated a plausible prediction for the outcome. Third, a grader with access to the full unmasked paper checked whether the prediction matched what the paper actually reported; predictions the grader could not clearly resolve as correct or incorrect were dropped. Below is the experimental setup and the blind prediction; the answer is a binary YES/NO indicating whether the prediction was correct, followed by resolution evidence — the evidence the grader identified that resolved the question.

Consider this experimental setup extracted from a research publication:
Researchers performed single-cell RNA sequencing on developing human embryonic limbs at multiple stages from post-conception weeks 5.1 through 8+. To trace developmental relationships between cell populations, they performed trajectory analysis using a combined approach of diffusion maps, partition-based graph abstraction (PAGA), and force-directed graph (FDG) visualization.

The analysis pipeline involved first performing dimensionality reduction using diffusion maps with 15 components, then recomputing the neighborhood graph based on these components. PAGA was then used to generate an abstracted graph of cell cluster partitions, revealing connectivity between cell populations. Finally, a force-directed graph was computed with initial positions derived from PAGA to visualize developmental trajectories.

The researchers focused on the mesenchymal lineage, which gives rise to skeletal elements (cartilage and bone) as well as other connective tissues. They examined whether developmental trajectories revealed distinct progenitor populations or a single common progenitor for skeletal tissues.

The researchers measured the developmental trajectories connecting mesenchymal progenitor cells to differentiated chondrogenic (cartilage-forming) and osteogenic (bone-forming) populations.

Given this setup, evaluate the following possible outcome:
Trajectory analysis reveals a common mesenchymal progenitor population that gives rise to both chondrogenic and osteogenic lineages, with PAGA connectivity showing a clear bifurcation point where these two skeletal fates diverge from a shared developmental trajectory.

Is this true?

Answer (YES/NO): NO